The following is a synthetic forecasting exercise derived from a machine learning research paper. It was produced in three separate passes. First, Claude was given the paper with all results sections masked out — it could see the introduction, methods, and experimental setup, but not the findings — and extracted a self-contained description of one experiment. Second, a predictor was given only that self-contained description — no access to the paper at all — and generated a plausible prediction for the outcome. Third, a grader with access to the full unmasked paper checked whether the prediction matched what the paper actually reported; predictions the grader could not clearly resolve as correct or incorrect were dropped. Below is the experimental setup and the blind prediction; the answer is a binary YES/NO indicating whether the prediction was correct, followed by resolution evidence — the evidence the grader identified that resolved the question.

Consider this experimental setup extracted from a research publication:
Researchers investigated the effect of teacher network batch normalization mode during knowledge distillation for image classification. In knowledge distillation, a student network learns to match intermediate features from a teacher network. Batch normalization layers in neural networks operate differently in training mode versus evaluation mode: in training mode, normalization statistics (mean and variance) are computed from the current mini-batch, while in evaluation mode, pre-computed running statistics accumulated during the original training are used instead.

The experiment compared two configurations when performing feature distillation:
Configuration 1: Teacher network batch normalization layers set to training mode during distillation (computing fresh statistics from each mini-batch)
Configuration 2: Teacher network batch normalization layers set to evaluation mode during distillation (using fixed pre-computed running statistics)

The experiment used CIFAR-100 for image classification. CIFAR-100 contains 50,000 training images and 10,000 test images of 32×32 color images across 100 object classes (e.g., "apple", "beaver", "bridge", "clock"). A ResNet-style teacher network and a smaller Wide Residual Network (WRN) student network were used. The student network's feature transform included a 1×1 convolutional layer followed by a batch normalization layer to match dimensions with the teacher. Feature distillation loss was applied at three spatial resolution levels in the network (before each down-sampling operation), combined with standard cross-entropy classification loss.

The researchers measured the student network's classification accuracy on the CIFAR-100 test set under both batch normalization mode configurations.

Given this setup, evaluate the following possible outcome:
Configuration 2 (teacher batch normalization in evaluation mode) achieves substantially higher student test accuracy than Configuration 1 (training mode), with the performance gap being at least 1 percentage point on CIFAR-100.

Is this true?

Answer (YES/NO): NO